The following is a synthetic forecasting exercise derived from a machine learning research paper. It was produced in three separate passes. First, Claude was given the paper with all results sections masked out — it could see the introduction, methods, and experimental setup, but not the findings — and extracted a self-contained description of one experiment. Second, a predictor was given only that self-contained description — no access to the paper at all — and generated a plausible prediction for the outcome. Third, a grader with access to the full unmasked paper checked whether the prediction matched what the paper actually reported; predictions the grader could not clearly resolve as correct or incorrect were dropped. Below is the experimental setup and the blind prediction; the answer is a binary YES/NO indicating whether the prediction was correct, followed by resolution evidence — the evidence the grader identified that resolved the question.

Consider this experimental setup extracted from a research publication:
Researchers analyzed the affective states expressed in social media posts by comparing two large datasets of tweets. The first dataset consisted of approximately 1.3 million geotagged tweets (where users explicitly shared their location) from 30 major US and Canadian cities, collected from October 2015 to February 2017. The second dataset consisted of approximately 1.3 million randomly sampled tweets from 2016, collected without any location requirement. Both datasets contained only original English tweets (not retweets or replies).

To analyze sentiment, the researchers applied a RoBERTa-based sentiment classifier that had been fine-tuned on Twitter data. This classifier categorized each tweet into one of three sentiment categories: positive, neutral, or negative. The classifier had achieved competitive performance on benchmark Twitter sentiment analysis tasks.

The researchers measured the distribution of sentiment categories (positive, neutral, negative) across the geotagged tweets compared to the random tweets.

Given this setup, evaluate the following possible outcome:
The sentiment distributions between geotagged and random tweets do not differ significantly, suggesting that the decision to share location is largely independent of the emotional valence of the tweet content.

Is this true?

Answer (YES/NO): NO